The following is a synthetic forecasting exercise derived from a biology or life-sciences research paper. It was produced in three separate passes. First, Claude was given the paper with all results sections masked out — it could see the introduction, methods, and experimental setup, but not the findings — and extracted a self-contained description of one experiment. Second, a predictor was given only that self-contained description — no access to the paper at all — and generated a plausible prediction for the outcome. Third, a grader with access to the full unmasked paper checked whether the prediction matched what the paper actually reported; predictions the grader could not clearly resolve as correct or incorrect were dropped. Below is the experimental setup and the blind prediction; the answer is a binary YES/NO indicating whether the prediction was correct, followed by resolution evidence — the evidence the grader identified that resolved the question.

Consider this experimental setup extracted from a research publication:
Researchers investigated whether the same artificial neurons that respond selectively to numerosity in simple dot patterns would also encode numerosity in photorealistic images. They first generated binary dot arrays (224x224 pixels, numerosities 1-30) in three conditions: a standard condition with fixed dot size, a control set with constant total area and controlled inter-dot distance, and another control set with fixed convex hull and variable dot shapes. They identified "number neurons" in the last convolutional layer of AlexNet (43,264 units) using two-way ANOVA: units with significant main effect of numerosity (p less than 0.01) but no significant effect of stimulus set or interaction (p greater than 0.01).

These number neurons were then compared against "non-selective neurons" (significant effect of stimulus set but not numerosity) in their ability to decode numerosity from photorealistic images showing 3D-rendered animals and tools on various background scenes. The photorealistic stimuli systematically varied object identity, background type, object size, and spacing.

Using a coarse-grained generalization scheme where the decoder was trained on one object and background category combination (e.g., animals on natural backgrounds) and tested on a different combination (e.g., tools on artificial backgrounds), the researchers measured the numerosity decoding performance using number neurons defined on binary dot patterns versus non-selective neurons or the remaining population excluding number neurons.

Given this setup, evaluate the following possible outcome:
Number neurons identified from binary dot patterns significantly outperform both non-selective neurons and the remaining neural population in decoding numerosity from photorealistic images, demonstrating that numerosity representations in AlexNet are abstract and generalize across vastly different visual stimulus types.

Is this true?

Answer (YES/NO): NO